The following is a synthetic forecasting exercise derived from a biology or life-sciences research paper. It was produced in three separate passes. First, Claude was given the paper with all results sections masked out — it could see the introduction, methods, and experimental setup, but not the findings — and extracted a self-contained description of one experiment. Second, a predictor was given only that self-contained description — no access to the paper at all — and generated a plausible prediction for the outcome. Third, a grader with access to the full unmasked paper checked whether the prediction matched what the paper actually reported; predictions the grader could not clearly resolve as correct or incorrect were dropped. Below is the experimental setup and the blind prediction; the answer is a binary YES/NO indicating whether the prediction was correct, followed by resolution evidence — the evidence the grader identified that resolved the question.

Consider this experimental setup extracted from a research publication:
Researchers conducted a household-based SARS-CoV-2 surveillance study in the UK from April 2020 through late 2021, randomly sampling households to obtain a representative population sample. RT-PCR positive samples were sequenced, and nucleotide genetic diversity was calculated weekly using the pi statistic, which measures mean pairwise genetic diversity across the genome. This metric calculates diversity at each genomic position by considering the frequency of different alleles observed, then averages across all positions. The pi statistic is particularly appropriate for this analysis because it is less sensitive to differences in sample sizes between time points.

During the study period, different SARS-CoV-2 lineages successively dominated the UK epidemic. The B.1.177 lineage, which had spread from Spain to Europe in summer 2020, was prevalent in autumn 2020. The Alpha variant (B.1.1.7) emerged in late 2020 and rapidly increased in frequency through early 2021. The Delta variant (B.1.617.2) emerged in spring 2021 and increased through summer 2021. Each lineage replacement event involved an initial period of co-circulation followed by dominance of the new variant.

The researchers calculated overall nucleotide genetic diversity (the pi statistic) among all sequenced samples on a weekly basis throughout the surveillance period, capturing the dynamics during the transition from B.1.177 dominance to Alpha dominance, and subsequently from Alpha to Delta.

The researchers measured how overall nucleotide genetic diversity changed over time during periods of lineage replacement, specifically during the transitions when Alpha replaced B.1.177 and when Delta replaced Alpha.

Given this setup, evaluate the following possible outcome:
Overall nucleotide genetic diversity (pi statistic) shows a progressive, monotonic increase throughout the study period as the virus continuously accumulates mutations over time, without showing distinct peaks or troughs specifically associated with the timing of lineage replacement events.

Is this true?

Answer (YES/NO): NO